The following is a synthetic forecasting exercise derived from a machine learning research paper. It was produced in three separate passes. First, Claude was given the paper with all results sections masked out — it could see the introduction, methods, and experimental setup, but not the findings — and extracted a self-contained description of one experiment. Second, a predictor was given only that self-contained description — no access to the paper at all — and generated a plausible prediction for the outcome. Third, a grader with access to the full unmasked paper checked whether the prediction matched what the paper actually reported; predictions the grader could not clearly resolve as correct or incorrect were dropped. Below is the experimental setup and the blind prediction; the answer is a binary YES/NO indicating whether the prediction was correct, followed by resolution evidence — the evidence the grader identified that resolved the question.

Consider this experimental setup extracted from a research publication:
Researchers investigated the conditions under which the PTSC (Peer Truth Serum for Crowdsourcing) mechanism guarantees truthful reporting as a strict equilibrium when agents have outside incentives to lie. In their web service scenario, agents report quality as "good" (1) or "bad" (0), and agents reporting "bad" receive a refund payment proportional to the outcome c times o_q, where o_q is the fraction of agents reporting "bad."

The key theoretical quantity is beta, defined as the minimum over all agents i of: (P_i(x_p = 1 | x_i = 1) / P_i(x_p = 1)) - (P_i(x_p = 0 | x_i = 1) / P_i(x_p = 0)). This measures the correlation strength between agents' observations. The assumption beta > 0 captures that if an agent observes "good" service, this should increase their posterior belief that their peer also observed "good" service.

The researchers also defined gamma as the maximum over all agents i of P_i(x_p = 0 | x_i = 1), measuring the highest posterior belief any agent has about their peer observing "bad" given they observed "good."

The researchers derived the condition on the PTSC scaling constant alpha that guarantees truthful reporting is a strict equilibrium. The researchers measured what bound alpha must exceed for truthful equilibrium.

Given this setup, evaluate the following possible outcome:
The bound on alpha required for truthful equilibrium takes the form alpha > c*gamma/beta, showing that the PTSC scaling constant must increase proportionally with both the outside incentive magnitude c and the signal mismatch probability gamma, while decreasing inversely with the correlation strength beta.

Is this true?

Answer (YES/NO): NO